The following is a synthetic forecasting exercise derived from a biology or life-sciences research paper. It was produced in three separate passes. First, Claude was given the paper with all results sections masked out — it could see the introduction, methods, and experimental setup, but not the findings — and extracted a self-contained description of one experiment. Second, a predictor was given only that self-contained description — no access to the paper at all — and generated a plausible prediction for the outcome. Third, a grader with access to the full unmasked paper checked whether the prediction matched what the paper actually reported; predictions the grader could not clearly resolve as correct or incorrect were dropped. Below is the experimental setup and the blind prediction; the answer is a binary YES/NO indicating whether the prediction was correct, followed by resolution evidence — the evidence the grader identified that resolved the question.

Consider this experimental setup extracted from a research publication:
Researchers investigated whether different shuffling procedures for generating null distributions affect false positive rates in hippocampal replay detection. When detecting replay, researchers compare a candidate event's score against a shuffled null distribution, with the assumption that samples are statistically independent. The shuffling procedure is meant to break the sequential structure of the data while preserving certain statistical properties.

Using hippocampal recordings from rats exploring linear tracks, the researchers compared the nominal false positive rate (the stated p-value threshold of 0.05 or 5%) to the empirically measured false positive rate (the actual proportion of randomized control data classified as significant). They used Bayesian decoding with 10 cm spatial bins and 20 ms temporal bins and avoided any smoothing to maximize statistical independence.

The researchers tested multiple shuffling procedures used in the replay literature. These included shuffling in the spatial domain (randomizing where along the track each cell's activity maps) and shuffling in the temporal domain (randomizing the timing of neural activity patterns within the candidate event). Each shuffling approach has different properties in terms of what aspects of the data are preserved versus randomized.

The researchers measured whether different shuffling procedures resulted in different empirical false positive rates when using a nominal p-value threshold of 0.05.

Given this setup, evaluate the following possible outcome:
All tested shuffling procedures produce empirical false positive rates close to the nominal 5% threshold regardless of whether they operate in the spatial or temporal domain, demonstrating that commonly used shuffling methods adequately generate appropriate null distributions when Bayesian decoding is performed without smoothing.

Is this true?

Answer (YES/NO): NO